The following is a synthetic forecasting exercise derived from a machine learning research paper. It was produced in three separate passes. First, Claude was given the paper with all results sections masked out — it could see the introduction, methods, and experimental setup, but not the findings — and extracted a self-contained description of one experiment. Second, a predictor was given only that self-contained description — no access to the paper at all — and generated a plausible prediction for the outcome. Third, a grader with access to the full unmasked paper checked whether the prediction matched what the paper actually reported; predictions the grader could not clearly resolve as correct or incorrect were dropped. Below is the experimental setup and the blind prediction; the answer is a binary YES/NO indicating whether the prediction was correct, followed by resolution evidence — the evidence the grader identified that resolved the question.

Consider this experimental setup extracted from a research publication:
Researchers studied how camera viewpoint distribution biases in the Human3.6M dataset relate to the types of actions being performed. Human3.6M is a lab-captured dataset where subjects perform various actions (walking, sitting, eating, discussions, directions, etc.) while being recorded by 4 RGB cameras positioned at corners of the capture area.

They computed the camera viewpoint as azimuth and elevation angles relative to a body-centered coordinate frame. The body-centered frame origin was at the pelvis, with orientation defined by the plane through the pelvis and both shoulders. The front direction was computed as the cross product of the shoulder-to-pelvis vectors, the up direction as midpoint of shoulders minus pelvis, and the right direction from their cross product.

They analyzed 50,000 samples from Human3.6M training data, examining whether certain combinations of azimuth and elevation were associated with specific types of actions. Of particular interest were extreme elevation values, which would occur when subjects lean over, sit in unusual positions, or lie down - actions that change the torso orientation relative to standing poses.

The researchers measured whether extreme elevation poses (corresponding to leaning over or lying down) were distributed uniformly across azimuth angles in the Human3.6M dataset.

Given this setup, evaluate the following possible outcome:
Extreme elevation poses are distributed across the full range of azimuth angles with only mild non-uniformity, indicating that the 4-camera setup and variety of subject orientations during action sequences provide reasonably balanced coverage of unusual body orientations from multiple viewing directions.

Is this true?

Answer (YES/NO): NO